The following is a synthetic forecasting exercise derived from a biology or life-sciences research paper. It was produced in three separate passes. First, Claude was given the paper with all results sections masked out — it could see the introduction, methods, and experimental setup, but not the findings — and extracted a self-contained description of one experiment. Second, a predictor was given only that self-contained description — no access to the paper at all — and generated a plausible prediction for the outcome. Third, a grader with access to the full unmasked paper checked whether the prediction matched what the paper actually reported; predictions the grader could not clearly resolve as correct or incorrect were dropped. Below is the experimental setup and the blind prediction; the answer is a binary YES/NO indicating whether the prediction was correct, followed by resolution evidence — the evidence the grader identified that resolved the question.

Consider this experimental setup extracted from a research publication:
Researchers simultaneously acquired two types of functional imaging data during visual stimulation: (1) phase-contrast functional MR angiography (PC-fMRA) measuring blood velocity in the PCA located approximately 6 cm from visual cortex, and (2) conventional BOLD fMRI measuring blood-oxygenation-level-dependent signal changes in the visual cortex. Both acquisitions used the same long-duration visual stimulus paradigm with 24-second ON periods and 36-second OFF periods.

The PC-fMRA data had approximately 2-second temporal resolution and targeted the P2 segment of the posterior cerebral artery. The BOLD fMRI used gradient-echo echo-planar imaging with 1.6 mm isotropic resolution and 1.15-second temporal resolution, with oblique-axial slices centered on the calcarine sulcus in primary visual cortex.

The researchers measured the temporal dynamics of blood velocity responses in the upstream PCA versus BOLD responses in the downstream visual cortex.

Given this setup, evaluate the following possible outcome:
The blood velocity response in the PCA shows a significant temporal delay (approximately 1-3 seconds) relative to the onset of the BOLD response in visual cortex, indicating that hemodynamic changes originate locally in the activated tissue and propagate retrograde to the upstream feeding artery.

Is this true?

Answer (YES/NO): NO